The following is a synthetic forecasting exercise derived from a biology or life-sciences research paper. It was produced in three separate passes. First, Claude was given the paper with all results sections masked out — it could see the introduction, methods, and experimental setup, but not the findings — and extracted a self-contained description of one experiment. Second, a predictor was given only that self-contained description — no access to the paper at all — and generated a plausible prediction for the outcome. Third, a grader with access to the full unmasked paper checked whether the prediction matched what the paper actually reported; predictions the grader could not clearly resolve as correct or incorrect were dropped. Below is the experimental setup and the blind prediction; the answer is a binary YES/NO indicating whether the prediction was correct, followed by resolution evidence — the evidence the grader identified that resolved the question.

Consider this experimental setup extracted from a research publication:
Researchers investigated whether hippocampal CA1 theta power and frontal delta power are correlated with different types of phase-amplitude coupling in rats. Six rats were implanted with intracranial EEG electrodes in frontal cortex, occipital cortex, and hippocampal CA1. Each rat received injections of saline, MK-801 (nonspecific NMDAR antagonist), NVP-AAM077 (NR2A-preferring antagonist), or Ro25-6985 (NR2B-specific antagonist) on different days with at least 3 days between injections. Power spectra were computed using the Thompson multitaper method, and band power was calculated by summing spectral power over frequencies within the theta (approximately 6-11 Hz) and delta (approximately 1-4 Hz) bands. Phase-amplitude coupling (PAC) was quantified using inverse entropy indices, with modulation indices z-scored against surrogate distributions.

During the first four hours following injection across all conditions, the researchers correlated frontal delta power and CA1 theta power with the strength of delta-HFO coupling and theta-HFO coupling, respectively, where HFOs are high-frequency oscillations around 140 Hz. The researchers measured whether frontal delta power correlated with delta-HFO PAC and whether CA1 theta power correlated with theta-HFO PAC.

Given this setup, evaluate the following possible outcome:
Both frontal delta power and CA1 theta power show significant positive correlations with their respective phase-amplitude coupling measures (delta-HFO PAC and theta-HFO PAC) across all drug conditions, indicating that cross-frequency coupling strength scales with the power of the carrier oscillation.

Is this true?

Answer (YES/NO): YES